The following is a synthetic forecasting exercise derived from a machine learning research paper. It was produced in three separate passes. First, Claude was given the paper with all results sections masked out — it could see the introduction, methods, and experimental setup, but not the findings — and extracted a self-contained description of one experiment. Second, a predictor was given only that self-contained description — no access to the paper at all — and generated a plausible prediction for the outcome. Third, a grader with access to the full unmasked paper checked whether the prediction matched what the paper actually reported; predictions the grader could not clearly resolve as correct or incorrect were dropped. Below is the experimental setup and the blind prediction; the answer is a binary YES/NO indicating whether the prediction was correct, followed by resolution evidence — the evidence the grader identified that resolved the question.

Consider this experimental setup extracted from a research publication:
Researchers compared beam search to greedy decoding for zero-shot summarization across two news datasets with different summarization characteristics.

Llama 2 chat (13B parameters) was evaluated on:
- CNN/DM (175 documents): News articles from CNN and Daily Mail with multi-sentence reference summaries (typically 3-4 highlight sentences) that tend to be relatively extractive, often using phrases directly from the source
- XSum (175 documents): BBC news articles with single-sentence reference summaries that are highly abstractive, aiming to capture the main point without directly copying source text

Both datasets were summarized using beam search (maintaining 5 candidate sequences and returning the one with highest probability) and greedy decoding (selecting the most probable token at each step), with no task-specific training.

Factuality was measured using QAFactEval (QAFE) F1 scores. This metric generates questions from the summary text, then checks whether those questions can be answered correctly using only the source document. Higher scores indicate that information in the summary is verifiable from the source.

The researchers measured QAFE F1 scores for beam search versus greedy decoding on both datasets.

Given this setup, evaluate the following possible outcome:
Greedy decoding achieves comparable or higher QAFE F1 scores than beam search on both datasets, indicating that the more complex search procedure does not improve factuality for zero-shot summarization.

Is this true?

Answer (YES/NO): NO